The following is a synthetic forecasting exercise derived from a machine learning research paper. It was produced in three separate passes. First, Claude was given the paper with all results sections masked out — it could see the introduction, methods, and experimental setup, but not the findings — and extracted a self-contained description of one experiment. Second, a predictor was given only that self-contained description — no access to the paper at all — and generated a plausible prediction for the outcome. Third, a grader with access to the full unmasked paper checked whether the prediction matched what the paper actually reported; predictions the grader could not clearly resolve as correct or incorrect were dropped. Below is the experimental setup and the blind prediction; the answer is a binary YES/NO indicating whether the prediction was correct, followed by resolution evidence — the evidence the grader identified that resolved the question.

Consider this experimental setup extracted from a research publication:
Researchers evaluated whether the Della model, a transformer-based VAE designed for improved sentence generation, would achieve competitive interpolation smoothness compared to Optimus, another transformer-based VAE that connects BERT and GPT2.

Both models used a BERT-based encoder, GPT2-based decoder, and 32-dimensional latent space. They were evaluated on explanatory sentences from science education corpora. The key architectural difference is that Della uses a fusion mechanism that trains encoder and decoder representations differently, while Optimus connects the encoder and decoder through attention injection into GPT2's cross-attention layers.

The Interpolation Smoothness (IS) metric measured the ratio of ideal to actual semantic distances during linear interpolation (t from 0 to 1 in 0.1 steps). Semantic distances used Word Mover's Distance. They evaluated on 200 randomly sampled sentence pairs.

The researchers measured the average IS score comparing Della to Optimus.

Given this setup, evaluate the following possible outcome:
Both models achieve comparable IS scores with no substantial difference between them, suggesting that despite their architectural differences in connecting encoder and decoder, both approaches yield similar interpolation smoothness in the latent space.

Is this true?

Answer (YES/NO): NO